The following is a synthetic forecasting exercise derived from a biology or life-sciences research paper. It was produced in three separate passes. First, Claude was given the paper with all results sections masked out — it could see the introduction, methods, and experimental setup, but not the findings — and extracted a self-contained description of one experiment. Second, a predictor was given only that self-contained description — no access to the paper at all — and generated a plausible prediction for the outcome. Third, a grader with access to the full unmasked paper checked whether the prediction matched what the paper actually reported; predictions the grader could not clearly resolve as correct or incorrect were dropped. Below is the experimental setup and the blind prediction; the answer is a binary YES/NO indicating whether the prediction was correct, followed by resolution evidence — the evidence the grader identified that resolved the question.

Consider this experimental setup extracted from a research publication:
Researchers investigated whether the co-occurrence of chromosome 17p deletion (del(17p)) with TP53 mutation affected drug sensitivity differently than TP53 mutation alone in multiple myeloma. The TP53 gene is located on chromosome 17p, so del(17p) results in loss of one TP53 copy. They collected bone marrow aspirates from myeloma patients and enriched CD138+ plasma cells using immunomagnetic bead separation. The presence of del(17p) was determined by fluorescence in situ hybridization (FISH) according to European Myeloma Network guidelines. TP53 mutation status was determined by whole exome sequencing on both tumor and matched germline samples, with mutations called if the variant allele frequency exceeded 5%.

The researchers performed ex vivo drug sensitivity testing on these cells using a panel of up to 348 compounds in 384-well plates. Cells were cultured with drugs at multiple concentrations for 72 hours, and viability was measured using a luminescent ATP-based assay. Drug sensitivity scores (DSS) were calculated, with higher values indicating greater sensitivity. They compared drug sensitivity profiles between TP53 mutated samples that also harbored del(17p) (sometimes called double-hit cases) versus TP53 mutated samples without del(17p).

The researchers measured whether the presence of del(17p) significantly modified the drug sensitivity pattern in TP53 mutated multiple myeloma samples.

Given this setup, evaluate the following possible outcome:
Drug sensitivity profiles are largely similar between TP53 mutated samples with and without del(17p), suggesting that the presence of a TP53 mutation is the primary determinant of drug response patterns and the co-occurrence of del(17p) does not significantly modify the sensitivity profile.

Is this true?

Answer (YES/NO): YES